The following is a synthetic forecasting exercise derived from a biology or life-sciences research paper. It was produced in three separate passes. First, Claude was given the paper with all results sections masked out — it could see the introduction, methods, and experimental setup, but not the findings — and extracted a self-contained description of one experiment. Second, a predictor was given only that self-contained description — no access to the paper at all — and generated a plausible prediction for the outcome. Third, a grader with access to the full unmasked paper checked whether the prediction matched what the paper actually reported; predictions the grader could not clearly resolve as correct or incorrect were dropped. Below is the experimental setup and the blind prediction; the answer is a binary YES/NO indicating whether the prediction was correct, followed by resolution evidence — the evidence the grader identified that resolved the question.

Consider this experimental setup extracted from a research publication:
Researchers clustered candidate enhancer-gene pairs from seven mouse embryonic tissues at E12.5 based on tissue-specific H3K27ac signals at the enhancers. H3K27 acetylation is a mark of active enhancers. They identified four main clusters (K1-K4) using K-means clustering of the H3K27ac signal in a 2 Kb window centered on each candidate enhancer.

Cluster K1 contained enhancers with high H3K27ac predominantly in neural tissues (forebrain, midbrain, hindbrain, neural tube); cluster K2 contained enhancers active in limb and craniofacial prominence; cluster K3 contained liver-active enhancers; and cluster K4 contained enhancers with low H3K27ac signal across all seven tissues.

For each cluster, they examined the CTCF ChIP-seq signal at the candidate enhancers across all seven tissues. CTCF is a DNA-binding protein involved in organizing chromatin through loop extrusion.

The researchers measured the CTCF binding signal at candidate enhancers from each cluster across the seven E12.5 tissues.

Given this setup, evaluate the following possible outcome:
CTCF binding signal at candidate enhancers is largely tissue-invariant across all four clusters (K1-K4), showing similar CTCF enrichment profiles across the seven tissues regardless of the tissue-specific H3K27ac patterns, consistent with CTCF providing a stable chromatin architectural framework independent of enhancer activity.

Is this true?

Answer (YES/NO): NO